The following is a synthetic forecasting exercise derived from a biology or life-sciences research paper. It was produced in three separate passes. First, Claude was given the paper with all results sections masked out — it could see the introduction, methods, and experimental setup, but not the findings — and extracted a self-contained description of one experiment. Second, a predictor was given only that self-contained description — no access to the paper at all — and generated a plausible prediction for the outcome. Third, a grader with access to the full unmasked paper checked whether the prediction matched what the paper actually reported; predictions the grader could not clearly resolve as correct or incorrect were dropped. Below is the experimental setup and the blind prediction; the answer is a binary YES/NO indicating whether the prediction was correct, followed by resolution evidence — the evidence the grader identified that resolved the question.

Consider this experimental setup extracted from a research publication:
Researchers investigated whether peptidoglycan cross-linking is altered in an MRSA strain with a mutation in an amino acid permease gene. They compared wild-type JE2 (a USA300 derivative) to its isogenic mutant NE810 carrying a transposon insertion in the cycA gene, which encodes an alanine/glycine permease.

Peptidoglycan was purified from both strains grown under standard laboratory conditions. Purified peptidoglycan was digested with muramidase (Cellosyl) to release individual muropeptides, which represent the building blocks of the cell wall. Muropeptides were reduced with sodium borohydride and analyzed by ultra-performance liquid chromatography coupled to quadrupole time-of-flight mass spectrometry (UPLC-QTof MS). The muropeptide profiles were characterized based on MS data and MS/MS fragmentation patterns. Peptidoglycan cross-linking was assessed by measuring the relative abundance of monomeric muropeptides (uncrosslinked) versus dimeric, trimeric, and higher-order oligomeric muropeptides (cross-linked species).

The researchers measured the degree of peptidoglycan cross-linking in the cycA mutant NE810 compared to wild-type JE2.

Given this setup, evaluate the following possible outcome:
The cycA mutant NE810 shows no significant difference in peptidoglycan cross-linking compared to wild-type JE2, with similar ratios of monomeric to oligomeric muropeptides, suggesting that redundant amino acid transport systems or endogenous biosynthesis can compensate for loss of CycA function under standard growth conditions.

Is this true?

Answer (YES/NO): NO